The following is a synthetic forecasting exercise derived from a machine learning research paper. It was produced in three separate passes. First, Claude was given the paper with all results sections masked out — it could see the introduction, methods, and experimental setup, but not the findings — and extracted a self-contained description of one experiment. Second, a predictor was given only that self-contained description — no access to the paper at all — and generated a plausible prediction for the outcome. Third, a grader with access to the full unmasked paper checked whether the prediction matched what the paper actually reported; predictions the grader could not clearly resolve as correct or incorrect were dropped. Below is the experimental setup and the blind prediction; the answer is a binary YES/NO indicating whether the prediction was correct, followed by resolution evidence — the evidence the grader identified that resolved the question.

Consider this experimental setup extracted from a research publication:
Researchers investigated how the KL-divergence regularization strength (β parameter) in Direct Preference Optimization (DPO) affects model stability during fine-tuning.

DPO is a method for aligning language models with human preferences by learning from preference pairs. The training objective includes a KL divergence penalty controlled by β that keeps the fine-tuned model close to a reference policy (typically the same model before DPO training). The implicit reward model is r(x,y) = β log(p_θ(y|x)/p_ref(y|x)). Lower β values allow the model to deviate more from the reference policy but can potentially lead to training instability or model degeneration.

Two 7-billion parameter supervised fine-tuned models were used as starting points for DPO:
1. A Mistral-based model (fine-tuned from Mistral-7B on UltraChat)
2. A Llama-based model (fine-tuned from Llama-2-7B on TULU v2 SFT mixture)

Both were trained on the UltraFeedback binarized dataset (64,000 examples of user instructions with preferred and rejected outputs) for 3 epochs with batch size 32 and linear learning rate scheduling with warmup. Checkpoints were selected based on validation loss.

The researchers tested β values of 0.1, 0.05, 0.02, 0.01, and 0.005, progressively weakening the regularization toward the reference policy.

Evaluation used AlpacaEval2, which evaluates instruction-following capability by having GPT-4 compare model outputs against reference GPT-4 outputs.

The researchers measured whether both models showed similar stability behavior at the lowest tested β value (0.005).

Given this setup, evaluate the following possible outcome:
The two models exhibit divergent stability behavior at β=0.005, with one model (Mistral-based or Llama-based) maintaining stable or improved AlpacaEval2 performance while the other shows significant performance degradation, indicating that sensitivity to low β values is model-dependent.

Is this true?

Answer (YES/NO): NO